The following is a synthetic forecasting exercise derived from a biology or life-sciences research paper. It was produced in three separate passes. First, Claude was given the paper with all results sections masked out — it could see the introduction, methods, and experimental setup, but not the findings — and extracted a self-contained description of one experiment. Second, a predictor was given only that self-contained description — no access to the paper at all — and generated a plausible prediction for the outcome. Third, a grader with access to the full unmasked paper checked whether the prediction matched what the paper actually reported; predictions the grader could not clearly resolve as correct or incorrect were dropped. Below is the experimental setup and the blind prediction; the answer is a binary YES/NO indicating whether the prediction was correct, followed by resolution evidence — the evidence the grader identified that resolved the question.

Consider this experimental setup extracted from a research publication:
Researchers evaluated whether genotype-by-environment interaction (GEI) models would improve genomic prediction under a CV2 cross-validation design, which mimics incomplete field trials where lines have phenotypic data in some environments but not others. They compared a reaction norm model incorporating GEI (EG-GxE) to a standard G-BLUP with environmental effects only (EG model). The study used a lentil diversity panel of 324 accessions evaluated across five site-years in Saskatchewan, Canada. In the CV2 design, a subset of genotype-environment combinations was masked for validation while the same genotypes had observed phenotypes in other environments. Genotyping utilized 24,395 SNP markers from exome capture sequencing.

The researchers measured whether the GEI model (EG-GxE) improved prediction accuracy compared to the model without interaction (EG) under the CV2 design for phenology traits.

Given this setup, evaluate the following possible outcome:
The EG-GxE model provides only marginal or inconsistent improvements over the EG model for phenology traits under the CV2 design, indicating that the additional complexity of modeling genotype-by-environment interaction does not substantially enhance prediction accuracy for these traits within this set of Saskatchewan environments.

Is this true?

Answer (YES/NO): YES